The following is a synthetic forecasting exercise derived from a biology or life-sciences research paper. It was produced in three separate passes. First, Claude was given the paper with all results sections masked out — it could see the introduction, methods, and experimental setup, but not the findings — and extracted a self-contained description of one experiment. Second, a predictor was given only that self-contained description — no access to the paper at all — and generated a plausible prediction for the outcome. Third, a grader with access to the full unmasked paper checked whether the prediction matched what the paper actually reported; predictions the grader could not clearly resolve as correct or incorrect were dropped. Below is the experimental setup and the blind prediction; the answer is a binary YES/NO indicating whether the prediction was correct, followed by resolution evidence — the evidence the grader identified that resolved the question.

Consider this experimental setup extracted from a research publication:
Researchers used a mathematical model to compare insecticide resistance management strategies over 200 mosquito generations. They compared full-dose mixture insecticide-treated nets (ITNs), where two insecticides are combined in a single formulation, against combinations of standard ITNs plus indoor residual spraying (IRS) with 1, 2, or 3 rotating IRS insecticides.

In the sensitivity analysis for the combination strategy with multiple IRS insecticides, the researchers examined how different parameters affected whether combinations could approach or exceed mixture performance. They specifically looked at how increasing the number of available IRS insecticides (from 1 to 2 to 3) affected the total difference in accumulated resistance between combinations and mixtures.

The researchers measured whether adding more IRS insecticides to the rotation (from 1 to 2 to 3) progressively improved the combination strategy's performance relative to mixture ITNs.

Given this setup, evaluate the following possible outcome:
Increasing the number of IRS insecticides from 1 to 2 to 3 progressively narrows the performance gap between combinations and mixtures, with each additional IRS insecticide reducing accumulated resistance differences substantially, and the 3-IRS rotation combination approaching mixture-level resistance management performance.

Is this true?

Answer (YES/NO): NO